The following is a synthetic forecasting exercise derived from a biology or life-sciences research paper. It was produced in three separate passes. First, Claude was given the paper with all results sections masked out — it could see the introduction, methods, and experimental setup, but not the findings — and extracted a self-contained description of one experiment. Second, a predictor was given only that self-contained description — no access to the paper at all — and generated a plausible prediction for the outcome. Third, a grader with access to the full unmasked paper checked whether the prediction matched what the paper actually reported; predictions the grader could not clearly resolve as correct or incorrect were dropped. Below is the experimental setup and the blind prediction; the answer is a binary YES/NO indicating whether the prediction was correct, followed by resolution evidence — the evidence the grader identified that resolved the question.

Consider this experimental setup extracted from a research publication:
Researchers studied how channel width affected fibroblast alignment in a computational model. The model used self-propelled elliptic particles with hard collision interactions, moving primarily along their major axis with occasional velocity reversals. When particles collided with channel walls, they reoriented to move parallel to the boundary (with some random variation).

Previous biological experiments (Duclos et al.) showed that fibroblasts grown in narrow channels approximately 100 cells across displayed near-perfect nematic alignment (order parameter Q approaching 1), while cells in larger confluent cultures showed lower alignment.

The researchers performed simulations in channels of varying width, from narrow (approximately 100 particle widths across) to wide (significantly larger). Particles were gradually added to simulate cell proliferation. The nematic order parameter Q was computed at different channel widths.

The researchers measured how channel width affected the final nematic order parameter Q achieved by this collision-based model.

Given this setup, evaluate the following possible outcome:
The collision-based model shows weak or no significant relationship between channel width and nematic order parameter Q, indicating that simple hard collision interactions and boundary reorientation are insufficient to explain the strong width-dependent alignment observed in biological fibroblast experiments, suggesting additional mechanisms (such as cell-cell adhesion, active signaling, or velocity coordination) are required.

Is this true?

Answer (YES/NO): YES